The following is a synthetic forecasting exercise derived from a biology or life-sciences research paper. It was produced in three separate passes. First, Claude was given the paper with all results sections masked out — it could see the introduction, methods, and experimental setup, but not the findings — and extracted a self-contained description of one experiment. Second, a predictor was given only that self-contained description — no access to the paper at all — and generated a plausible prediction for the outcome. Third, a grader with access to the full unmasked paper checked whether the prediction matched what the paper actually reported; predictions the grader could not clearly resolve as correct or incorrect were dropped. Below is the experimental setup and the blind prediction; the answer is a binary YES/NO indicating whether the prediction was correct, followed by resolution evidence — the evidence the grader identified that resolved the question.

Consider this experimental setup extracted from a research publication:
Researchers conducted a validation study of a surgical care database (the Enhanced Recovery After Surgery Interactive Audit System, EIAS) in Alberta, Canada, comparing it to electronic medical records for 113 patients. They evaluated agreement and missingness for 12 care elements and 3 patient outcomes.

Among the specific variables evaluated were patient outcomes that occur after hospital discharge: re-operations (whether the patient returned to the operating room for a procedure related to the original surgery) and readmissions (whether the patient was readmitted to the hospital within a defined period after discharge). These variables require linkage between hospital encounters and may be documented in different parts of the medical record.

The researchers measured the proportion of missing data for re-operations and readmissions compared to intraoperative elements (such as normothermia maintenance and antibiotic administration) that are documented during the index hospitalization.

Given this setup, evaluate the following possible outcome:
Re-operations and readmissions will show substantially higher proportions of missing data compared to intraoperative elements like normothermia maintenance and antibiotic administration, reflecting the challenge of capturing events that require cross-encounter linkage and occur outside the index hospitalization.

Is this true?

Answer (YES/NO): YES